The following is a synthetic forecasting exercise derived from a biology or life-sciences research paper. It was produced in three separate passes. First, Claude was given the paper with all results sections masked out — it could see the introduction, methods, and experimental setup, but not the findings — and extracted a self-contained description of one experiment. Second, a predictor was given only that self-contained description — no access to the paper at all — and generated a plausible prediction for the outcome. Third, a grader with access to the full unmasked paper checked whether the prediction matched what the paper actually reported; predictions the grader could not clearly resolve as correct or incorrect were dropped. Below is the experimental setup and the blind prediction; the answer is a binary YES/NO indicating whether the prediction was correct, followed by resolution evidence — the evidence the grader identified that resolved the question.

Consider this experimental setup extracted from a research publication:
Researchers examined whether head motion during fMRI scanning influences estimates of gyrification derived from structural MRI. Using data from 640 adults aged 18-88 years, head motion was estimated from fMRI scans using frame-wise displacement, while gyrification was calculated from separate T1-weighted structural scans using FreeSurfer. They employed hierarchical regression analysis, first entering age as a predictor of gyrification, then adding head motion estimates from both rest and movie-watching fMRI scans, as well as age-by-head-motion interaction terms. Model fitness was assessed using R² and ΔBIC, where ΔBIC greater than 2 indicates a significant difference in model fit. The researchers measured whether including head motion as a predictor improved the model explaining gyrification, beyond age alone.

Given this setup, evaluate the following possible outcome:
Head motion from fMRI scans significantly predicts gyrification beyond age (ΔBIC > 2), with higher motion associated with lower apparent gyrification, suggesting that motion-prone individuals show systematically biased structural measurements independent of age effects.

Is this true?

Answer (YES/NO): NO